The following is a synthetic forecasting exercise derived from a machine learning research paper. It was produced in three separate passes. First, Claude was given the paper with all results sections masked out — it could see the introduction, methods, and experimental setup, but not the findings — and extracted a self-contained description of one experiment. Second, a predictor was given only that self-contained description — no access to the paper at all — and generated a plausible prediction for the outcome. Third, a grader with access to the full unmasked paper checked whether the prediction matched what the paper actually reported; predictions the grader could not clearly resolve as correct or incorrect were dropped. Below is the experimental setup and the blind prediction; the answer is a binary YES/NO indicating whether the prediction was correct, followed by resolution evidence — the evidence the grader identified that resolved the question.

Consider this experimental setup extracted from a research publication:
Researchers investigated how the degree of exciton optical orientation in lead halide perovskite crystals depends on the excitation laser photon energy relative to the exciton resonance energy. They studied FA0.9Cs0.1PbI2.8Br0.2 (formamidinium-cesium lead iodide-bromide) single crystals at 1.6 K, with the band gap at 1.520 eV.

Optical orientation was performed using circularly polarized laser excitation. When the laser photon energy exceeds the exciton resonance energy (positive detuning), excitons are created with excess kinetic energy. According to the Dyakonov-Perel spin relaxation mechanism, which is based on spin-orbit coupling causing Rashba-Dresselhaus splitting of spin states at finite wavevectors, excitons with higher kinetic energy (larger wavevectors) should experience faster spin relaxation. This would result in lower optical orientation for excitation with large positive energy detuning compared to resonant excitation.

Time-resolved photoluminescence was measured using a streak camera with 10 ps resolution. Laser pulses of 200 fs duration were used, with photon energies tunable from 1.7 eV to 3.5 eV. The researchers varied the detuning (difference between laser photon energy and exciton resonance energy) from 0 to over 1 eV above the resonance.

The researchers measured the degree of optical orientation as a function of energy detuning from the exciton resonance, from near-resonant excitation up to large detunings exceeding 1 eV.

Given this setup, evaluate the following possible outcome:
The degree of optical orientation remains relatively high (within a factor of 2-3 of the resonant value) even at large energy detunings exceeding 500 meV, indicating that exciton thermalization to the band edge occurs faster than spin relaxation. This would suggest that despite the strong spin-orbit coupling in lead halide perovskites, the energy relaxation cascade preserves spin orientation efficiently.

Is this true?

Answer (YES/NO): NO